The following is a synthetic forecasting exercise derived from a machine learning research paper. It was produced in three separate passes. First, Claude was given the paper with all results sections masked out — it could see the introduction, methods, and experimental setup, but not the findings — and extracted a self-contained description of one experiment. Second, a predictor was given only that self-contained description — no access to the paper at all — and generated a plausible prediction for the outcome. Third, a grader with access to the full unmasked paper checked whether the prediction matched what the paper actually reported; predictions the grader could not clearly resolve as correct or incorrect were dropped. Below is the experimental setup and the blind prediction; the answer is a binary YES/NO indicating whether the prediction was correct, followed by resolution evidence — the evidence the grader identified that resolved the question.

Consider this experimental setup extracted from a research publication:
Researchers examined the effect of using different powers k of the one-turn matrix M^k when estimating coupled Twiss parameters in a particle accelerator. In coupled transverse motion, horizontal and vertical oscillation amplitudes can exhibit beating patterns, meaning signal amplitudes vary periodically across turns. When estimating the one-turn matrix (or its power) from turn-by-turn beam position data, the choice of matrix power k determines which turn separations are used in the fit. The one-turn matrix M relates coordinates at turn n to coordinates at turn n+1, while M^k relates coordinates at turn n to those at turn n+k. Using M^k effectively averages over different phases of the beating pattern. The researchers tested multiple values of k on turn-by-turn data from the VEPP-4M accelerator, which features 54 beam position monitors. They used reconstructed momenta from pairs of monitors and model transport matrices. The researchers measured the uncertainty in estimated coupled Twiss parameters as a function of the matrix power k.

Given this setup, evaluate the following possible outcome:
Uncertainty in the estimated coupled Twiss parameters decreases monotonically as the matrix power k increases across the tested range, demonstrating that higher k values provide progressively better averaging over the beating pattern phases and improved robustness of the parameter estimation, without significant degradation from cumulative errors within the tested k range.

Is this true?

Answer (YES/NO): NO